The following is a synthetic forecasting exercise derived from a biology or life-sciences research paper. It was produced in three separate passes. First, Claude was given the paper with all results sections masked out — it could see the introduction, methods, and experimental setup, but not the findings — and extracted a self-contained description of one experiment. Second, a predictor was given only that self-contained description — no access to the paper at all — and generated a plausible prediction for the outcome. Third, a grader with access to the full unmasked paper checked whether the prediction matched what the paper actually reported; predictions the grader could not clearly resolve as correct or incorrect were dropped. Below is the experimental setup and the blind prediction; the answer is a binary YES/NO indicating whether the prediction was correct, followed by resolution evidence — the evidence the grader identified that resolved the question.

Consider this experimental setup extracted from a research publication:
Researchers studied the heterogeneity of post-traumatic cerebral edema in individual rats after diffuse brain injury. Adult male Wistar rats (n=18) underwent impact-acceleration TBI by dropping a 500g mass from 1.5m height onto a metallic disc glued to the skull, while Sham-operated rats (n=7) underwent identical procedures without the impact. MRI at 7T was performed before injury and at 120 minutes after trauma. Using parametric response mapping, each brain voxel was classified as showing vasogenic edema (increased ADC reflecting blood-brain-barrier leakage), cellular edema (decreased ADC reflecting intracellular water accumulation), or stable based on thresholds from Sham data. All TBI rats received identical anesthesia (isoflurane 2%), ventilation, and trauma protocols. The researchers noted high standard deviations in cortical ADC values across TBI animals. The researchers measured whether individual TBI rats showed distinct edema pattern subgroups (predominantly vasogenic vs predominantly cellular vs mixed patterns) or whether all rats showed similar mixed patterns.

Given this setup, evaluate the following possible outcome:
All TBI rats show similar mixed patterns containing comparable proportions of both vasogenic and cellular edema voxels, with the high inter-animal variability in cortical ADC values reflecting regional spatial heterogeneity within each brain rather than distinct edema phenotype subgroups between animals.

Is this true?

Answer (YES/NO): NO